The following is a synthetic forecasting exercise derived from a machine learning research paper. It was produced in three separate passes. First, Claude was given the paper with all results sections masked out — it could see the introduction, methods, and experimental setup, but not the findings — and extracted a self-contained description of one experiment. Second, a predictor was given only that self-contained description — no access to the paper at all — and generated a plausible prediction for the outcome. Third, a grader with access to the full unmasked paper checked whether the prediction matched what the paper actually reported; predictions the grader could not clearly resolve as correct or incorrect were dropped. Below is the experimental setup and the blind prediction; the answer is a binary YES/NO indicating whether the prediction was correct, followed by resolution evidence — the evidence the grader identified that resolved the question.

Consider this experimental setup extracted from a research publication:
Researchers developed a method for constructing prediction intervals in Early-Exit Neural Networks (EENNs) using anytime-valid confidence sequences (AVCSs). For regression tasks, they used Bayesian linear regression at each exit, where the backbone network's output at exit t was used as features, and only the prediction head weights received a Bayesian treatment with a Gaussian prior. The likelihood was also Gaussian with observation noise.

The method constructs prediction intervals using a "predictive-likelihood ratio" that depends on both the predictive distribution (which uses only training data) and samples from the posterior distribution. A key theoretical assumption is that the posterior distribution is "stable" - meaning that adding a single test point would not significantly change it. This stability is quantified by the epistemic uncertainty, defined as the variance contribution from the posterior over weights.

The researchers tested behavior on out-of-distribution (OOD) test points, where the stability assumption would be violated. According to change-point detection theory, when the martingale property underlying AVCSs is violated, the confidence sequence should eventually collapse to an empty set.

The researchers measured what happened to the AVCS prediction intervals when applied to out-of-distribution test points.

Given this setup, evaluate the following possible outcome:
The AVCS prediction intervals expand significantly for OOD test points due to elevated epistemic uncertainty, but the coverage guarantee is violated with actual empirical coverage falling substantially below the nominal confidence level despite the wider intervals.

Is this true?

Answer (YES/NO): NO